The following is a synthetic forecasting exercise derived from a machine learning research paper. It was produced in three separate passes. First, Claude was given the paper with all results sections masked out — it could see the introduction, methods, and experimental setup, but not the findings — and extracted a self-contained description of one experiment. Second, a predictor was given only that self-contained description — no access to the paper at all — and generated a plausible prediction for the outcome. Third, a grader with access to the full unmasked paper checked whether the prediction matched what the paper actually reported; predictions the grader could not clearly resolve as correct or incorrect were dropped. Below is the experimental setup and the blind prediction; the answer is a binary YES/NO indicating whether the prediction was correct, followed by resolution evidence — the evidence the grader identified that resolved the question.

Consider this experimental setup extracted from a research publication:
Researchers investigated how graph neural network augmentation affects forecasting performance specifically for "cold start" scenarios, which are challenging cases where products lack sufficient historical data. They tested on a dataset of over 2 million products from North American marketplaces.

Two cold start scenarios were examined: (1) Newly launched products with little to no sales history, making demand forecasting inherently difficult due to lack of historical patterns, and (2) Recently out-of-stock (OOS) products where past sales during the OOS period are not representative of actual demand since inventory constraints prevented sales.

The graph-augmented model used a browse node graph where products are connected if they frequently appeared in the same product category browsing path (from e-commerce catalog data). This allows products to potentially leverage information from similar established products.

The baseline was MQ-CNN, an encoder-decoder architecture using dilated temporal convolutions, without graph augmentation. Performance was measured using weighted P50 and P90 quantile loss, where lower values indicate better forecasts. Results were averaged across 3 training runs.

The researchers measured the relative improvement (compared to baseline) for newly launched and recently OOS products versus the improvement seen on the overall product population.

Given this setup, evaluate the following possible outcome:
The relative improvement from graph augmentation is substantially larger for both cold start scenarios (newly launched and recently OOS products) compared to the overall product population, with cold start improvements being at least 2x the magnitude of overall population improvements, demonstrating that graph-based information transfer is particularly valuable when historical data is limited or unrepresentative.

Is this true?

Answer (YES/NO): YES